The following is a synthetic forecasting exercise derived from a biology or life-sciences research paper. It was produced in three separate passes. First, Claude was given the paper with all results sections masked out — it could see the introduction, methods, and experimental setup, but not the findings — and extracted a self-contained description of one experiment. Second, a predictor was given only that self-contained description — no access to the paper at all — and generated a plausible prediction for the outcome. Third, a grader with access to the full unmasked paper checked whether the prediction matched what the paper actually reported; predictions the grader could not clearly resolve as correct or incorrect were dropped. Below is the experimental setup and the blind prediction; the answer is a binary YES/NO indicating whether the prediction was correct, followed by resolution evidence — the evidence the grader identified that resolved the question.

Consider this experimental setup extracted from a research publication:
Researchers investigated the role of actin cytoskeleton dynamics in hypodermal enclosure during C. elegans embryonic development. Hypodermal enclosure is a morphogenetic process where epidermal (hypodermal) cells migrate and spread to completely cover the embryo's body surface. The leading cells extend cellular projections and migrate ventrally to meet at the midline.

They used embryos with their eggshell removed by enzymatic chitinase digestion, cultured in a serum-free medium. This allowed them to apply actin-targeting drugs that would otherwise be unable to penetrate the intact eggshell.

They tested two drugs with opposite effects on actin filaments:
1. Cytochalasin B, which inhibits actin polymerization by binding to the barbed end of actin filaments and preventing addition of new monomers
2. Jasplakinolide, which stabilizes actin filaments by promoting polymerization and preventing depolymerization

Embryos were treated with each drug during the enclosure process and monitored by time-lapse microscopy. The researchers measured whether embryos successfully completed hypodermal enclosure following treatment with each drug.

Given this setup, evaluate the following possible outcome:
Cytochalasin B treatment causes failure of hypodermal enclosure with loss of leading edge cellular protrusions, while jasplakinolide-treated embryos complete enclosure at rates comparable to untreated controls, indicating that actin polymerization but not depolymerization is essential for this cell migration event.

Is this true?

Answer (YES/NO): NO